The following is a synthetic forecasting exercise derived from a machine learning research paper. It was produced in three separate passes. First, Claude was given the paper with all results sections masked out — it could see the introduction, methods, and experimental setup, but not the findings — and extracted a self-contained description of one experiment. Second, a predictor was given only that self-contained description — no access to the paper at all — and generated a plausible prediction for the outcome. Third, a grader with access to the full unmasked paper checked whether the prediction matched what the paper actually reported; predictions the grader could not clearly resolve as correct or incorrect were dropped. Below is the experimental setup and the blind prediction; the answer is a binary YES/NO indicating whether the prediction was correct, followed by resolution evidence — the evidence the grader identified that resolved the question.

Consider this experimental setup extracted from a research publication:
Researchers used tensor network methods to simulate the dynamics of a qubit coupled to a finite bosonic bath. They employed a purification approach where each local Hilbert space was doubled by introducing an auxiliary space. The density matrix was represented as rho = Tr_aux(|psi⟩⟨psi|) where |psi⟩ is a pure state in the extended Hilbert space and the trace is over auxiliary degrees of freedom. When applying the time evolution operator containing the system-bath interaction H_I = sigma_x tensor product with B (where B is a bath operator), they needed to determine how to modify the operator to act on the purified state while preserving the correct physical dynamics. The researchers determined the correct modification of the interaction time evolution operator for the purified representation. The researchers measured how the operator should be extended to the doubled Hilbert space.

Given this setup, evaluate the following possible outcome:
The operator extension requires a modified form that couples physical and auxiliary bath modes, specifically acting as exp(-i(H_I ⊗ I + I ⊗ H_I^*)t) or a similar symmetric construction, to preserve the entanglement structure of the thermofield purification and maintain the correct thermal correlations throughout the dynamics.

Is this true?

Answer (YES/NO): NO